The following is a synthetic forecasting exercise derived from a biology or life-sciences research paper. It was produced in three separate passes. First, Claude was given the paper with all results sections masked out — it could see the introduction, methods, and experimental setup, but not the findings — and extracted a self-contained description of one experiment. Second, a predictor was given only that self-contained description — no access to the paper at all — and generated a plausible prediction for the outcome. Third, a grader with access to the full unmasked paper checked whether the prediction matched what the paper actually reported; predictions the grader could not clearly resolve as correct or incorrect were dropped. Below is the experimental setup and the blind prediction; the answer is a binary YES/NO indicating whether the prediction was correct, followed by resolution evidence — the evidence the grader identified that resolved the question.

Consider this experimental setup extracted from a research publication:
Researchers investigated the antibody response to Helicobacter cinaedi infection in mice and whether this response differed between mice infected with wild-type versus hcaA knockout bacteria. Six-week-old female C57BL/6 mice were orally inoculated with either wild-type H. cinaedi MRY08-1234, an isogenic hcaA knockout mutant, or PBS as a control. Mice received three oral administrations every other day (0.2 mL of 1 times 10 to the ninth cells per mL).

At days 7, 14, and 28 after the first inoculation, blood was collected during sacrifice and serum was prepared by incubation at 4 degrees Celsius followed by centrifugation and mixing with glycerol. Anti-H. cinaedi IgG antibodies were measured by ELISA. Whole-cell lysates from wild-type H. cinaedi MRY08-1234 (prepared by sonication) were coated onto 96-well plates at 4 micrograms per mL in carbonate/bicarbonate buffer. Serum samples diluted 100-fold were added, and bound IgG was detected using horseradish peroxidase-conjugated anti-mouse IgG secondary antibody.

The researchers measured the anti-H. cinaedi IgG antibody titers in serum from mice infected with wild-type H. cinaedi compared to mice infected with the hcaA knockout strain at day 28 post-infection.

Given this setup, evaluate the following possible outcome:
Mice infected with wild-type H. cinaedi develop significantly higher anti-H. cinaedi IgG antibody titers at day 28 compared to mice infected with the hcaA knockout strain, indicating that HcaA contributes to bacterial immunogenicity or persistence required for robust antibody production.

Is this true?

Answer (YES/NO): NO